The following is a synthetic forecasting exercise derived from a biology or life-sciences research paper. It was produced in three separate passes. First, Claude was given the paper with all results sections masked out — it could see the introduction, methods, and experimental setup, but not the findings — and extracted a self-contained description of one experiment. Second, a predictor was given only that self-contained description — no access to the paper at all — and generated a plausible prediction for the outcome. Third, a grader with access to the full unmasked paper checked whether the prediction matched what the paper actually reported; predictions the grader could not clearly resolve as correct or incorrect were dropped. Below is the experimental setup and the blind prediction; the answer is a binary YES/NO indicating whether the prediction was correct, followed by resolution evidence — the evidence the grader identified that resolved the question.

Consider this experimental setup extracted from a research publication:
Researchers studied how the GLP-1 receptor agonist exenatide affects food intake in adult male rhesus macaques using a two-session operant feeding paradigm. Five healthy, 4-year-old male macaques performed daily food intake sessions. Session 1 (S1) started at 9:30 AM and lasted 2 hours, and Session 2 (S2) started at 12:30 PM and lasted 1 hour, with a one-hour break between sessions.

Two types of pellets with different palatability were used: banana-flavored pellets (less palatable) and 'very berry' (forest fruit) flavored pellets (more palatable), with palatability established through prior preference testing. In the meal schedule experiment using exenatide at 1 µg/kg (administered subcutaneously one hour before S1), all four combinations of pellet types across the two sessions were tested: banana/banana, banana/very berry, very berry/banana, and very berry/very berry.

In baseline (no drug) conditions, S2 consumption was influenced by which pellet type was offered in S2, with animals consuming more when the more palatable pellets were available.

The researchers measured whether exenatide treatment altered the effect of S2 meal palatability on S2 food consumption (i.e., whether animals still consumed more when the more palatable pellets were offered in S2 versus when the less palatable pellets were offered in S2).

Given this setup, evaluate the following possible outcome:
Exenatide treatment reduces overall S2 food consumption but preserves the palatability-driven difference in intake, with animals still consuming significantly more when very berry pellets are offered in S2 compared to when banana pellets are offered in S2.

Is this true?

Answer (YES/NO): NO